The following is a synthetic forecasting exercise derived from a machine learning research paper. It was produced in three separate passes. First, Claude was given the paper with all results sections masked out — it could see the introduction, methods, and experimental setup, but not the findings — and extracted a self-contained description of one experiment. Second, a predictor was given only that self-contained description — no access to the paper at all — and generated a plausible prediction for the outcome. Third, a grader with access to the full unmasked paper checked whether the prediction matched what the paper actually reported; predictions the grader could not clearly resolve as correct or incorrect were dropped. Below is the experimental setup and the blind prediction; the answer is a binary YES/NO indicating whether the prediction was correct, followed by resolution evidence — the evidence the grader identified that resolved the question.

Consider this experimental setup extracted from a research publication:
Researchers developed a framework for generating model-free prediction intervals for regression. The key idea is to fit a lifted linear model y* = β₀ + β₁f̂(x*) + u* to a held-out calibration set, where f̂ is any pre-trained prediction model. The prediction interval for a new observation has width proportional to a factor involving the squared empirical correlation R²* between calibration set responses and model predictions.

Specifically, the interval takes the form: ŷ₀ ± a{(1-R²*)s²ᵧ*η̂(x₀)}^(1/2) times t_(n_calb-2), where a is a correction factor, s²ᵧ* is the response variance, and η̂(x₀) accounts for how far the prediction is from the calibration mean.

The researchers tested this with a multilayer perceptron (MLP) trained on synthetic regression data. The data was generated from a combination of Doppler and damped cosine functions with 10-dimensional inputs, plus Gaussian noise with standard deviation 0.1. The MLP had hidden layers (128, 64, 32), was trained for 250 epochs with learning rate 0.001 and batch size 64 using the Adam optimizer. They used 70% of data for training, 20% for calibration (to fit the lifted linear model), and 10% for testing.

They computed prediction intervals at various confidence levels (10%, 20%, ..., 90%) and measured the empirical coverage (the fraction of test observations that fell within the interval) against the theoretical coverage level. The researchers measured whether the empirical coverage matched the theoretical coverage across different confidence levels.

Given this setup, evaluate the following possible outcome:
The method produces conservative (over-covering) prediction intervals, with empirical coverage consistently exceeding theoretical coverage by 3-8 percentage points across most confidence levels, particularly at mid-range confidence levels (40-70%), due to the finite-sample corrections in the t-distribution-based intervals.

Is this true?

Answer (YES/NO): NO